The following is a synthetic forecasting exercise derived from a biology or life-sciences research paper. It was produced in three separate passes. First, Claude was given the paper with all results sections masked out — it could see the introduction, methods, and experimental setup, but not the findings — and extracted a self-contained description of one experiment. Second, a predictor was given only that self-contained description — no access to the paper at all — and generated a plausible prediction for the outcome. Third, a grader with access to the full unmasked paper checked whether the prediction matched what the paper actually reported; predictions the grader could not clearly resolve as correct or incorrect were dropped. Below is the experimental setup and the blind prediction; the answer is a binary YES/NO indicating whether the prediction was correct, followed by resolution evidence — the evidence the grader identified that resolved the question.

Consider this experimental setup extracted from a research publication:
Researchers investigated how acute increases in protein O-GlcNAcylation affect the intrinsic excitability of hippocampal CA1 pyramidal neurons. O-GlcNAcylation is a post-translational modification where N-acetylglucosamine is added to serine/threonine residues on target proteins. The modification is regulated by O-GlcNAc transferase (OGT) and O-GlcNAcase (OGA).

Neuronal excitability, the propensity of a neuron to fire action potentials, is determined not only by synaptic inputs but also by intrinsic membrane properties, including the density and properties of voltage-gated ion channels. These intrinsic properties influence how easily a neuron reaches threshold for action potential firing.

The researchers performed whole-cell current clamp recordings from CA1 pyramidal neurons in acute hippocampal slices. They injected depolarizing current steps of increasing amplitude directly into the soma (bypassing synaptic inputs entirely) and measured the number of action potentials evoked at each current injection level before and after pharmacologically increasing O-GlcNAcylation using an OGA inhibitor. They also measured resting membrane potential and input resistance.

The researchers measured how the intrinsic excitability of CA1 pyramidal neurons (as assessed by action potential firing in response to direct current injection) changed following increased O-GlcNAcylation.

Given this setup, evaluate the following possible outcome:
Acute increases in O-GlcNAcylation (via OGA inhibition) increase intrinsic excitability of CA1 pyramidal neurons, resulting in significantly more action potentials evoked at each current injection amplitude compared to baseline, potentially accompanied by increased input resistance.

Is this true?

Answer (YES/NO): NO